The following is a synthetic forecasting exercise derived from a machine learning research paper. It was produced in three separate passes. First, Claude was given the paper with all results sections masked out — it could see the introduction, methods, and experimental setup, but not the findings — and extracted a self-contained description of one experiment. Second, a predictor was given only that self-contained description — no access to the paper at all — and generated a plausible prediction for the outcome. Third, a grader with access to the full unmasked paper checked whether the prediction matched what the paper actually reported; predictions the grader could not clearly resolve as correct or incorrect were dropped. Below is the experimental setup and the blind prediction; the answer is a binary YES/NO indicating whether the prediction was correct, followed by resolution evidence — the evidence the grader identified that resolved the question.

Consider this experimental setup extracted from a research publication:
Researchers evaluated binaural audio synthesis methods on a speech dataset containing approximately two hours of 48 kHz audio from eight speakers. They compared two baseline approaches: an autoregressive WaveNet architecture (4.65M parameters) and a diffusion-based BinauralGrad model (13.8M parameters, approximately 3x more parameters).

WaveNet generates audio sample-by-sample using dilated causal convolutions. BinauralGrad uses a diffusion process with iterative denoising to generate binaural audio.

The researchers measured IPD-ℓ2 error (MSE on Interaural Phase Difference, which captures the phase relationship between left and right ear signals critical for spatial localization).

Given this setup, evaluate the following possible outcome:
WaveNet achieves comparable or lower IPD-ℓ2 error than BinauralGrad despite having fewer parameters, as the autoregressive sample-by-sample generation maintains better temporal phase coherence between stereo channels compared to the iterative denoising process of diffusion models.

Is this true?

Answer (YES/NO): NO